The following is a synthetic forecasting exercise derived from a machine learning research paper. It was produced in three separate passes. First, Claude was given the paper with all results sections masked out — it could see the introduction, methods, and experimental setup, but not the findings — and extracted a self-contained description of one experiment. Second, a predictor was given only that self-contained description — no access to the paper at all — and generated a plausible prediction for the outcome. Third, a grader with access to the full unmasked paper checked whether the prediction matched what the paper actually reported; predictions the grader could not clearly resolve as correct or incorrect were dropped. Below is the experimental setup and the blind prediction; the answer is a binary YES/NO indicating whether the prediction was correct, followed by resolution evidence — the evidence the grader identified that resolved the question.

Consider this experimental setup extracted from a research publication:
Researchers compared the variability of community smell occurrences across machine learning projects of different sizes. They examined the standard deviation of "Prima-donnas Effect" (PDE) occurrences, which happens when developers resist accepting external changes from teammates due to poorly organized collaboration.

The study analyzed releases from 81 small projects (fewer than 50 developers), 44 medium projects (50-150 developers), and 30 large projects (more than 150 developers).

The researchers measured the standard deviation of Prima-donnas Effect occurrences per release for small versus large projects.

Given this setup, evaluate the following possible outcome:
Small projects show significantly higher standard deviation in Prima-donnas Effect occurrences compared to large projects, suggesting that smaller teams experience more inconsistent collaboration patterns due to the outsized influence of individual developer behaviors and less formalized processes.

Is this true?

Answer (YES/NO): YES